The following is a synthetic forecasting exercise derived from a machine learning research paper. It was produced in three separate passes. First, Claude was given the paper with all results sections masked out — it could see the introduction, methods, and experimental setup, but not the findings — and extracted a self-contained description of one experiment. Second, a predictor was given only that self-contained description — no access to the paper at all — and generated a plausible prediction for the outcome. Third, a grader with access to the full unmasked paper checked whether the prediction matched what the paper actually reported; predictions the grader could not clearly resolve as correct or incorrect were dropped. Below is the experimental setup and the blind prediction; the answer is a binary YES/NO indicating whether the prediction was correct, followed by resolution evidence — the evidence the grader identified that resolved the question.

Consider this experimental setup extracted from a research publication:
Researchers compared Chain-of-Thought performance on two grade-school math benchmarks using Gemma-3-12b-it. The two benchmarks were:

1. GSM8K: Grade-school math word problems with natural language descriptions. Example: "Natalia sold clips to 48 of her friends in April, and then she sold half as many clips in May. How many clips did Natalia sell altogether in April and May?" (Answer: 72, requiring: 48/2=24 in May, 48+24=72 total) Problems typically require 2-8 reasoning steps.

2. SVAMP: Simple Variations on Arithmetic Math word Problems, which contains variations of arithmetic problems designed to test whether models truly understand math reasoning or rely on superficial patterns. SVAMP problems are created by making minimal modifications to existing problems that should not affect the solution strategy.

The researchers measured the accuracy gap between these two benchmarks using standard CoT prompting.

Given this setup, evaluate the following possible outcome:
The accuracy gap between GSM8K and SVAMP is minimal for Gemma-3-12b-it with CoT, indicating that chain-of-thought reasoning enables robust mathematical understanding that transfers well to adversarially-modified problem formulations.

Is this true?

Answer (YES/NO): NO